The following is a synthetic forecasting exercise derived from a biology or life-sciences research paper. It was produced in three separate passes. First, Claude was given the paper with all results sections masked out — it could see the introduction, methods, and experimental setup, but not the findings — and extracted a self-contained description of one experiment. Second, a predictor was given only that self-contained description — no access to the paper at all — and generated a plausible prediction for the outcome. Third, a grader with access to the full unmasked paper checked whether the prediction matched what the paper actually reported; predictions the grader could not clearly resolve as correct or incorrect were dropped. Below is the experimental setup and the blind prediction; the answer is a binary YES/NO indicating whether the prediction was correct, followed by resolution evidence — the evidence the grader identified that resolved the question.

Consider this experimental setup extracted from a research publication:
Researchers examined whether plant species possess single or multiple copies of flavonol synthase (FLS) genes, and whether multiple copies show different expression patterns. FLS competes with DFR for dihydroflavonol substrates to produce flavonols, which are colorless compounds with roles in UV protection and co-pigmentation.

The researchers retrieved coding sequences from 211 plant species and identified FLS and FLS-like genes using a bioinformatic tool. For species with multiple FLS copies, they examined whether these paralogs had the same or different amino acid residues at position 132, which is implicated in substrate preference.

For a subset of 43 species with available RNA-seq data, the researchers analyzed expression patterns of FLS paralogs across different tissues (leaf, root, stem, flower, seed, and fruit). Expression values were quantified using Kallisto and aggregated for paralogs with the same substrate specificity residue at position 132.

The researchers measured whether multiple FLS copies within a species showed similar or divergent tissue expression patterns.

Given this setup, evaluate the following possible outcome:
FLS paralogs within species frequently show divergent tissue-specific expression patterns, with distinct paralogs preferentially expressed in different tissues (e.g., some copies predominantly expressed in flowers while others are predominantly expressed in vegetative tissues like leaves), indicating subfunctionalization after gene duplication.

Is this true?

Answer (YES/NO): NO